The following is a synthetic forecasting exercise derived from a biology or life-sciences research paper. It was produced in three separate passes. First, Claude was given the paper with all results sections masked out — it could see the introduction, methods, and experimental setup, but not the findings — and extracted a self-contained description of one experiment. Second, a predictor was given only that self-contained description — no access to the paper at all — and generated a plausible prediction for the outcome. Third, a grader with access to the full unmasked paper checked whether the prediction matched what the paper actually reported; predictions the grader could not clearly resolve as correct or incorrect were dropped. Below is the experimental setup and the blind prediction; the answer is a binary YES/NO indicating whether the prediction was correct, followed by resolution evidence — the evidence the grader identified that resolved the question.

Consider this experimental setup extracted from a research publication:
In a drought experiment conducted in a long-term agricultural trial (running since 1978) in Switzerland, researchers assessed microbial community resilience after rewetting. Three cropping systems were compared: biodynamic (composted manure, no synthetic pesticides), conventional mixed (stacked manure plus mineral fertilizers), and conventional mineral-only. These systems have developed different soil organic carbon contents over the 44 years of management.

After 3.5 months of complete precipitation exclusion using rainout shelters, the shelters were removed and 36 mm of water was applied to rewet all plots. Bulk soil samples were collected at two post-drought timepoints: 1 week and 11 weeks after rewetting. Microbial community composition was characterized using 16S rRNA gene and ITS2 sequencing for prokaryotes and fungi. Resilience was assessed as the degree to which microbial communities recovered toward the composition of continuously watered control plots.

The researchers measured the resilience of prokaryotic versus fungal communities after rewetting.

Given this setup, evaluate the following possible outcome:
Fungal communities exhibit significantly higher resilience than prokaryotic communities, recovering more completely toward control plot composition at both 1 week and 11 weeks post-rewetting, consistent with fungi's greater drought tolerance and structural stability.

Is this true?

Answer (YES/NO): NO